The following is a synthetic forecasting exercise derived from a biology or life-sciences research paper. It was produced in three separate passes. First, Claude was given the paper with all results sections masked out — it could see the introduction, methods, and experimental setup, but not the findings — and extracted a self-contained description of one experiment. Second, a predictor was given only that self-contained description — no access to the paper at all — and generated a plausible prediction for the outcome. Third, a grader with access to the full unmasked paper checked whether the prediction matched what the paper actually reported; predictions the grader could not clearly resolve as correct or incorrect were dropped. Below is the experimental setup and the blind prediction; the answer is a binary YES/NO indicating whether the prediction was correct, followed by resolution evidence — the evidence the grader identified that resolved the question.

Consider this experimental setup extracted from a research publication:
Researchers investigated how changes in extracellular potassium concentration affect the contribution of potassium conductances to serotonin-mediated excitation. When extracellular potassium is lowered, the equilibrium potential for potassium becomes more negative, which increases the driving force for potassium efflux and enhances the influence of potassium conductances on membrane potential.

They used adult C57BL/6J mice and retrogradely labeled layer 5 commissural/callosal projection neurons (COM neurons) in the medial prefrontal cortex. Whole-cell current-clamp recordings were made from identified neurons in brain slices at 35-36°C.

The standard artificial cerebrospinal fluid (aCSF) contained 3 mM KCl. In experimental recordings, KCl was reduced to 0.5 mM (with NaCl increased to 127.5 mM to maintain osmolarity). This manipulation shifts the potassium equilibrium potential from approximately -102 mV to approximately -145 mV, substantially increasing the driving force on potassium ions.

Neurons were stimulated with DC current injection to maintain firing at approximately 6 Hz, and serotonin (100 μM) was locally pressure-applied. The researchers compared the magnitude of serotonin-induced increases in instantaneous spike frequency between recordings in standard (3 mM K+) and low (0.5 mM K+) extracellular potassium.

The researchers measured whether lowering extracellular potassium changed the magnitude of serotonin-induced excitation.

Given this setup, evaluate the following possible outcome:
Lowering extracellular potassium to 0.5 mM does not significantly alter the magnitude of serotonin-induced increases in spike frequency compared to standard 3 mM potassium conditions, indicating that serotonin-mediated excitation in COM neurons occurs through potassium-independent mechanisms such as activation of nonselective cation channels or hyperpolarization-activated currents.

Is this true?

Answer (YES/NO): NO